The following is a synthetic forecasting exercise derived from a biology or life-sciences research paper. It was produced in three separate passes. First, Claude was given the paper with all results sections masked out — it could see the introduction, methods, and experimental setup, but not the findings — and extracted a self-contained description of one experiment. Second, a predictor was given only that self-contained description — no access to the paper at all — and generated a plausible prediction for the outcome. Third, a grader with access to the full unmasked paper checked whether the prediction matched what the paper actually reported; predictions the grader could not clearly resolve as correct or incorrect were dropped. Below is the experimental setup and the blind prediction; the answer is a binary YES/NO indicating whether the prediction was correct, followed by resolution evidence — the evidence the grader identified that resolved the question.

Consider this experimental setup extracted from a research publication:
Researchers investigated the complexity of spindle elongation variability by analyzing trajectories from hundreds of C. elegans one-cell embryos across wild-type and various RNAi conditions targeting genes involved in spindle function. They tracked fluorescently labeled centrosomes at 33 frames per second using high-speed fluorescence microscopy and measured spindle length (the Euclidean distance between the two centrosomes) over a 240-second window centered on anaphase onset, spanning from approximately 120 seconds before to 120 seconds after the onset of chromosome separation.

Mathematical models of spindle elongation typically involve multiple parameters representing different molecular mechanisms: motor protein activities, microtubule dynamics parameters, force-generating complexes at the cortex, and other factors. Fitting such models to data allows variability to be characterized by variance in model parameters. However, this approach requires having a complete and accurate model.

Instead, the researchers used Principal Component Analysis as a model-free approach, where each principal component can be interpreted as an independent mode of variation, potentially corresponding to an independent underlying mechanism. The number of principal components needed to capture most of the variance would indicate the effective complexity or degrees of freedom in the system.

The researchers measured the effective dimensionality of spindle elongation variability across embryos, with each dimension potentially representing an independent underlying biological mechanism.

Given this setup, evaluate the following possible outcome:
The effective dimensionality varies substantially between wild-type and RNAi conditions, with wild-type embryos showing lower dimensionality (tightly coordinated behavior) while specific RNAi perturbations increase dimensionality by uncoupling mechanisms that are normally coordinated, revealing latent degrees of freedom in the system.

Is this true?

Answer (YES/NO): NO